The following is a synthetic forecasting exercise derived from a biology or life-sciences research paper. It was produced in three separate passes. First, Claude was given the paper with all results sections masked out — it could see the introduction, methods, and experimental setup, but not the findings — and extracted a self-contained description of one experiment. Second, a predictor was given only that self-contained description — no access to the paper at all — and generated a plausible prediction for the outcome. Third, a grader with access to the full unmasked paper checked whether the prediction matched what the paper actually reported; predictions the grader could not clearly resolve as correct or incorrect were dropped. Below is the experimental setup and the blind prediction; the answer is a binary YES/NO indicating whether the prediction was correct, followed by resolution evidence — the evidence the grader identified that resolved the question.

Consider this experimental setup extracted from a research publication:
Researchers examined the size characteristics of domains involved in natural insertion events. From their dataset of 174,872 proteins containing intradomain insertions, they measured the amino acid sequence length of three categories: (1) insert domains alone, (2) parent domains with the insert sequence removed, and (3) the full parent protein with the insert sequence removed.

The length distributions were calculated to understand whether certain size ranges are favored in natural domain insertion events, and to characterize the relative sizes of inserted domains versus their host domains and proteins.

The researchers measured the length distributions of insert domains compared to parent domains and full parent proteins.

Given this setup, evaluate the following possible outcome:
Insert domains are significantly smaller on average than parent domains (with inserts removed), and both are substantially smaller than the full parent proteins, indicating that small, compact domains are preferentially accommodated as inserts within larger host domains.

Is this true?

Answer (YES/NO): NO